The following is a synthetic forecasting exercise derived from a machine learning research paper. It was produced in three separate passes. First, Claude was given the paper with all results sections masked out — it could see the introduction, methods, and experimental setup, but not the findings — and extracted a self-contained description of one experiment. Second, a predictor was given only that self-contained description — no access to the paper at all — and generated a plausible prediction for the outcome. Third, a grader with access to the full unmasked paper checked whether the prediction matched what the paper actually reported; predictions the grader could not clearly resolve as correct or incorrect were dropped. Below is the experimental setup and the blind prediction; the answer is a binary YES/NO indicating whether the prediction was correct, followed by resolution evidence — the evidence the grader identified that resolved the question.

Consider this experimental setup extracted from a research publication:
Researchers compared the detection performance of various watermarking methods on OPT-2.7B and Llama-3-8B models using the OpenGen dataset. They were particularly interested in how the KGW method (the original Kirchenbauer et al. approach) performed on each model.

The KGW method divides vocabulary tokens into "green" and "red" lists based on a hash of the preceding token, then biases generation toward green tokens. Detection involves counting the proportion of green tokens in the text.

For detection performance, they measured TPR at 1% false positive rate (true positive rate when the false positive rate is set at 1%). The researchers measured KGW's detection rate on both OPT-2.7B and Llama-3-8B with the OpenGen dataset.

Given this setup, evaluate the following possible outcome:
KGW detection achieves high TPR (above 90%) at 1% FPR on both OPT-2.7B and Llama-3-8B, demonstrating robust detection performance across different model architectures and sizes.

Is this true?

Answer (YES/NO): NO